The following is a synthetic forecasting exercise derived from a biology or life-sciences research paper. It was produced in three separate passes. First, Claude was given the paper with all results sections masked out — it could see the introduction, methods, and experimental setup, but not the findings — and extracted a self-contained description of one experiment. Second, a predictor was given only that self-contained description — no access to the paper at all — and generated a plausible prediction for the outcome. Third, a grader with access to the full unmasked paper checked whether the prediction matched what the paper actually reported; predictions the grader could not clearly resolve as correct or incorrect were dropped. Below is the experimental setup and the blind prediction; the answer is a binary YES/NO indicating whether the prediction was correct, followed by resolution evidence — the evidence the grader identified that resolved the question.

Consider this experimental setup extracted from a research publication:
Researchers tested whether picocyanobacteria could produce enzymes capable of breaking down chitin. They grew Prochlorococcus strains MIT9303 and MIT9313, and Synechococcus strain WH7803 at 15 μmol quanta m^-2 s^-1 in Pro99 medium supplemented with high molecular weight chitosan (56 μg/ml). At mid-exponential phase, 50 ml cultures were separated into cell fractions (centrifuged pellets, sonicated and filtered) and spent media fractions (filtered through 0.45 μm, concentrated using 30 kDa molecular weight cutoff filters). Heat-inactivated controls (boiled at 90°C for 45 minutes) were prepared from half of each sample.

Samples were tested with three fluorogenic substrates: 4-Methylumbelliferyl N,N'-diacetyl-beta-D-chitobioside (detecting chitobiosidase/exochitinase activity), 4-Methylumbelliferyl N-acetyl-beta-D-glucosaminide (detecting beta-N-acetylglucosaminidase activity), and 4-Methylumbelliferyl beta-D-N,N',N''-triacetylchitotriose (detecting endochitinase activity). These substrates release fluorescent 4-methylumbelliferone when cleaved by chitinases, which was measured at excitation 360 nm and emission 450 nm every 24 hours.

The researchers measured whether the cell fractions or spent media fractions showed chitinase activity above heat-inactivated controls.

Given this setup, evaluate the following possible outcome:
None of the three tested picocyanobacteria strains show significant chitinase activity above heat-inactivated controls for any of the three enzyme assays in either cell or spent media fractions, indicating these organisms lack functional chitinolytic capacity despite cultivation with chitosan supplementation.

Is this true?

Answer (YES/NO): NO